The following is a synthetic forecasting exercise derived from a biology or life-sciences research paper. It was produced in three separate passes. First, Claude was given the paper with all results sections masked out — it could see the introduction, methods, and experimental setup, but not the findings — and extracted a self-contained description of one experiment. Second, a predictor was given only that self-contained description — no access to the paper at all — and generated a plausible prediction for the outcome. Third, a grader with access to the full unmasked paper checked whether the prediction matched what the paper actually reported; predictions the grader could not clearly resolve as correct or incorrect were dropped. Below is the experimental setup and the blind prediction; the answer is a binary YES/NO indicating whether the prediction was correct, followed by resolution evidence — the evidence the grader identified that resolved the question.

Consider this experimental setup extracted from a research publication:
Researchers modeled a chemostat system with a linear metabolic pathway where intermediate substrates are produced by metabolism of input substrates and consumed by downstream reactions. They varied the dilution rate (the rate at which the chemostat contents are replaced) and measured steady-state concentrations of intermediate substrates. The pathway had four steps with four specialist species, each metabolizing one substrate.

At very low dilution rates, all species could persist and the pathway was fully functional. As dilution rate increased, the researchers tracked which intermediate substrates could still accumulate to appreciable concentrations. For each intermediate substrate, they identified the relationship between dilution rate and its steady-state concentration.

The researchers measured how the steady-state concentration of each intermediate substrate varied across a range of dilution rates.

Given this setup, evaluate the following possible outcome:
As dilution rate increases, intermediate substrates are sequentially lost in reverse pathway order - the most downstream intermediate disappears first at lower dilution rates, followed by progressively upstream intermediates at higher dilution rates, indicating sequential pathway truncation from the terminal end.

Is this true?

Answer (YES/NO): YES